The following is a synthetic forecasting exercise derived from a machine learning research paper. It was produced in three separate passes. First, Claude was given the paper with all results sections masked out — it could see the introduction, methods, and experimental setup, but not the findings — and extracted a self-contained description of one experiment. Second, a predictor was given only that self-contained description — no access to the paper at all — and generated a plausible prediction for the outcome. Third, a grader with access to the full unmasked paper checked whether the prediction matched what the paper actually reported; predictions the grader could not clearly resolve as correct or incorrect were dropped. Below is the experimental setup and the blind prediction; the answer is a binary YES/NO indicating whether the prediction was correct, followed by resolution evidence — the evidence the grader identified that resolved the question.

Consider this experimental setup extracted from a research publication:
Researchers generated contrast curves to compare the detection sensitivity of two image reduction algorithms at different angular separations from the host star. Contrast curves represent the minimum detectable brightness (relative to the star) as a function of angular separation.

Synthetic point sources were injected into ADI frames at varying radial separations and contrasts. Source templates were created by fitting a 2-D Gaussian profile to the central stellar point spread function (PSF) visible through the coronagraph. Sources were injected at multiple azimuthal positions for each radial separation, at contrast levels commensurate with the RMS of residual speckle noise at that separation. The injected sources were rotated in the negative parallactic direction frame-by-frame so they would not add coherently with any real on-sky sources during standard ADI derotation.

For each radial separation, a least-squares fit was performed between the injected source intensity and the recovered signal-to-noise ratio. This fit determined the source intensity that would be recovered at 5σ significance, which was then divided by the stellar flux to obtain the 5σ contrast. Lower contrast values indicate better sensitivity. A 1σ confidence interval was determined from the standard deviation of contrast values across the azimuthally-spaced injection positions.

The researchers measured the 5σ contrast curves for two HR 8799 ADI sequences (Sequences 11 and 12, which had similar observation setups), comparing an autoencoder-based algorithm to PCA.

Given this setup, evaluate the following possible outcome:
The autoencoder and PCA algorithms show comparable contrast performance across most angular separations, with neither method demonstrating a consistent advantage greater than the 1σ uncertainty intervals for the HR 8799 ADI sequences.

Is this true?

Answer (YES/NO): NO